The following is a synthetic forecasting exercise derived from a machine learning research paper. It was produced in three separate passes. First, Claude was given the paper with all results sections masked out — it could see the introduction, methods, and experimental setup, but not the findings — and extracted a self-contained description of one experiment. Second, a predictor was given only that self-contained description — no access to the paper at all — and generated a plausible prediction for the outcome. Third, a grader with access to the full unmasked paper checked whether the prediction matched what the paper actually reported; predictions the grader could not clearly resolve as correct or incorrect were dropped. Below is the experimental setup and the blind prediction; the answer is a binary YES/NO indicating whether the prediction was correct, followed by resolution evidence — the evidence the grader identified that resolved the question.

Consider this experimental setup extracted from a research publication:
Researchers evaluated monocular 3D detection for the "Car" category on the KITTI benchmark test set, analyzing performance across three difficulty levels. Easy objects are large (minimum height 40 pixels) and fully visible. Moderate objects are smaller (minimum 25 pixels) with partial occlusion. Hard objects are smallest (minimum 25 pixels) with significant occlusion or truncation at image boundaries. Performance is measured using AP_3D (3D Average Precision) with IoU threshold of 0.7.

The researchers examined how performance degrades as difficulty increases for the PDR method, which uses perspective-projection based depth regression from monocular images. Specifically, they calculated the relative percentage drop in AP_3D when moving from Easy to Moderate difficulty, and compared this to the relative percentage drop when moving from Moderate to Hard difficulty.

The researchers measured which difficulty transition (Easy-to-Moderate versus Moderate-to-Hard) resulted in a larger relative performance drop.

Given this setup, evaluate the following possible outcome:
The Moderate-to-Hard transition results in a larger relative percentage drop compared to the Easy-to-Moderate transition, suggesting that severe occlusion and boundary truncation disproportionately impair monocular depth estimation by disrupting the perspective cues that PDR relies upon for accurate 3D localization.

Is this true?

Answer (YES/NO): NO